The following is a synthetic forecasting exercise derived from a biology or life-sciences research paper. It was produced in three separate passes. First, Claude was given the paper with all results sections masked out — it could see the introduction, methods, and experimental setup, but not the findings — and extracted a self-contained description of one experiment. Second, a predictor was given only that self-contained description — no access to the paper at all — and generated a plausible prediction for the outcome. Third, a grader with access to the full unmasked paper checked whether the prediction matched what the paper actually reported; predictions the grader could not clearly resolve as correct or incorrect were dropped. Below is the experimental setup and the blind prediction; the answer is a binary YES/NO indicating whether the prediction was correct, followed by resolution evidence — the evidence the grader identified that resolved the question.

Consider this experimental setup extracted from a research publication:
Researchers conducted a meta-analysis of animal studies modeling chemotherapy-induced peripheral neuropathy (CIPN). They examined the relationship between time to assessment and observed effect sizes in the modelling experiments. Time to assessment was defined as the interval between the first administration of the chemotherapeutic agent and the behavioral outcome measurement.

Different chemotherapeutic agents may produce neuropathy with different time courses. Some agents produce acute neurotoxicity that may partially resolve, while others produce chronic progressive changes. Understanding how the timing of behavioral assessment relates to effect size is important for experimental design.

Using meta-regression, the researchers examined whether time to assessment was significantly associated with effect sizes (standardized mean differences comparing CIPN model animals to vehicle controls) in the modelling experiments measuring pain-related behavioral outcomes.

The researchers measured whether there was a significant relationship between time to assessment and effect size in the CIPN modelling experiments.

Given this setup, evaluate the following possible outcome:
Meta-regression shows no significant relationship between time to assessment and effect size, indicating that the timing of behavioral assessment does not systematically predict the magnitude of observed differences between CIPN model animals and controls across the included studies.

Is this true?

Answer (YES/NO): YES